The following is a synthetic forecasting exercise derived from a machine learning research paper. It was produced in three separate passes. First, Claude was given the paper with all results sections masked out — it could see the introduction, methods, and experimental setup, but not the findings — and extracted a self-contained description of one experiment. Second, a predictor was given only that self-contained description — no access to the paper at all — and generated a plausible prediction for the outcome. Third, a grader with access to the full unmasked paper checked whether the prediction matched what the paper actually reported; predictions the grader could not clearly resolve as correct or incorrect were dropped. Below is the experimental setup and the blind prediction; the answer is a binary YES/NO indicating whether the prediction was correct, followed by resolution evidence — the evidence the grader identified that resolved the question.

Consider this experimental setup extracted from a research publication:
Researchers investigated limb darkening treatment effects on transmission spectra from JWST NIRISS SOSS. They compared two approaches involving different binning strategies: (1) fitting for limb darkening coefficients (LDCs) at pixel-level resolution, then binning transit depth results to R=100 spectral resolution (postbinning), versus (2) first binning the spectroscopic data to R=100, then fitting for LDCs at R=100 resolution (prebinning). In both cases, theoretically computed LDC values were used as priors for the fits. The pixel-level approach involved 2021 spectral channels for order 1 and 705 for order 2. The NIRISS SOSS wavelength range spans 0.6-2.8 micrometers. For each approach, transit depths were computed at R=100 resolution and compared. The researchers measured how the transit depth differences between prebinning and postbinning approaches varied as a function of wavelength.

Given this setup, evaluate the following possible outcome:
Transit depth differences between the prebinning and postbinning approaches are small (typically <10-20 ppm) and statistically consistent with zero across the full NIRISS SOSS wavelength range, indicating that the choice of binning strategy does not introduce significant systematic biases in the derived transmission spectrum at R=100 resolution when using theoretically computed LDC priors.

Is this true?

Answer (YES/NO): NO